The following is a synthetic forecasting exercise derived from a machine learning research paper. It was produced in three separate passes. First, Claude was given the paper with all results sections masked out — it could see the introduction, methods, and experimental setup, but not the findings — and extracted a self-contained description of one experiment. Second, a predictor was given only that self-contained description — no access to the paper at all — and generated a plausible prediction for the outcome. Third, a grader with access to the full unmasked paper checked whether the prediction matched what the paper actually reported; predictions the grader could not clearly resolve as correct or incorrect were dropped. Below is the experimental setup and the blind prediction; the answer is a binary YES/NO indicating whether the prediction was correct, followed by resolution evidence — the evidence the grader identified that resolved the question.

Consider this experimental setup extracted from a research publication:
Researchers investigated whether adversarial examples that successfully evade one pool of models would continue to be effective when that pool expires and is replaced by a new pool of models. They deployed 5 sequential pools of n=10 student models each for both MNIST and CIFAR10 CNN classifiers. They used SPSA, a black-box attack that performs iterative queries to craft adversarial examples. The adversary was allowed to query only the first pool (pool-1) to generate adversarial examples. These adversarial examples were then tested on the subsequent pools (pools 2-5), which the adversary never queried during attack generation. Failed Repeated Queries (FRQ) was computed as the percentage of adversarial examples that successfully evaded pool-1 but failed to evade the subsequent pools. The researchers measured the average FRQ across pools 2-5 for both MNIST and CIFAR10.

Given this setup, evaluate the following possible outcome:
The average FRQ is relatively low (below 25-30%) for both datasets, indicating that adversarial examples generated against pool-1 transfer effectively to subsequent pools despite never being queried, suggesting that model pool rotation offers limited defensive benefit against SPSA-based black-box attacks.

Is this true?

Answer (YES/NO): NO